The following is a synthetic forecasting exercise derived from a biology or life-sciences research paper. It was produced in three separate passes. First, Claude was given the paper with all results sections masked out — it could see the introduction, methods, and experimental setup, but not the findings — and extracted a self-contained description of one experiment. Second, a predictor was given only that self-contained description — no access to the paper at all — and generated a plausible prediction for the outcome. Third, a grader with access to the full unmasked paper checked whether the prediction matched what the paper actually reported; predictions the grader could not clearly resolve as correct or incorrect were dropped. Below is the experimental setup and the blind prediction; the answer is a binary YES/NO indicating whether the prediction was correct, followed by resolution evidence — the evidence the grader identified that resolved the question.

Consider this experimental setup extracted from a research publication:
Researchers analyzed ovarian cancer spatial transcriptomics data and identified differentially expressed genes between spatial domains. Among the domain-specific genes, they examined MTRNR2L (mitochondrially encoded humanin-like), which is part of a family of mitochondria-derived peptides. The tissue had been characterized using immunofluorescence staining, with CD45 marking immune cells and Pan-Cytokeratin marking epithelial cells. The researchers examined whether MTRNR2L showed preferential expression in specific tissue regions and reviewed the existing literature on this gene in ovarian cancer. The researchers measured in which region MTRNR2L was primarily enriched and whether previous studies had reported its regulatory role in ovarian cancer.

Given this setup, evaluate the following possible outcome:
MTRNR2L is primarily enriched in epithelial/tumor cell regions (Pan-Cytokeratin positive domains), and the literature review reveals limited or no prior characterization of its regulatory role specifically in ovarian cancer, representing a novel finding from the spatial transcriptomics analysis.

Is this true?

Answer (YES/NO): YES